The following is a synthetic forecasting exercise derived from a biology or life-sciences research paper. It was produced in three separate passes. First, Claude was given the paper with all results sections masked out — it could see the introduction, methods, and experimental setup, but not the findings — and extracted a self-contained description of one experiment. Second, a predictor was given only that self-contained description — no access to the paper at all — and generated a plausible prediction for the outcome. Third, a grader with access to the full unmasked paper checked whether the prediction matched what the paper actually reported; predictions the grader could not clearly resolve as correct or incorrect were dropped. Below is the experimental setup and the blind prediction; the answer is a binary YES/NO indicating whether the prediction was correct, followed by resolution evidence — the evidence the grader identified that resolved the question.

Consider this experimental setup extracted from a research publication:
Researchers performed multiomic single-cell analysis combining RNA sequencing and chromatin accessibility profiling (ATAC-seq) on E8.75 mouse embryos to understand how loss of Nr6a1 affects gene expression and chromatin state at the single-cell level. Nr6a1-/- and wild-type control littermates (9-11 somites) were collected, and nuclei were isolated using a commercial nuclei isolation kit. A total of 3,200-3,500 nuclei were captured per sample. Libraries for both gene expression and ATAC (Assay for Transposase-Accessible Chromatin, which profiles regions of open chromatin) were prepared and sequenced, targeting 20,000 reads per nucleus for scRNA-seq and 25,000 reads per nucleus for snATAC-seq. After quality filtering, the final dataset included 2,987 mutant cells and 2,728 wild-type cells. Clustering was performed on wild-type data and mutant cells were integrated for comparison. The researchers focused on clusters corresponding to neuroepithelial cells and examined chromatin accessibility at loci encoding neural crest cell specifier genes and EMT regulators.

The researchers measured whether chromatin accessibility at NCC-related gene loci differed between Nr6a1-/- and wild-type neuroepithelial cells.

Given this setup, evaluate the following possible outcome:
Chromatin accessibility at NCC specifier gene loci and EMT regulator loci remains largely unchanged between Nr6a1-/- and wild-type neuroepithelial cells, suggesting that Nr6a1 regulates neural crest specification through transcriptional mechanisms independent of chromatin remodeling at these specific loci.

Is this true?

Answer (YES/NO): NO